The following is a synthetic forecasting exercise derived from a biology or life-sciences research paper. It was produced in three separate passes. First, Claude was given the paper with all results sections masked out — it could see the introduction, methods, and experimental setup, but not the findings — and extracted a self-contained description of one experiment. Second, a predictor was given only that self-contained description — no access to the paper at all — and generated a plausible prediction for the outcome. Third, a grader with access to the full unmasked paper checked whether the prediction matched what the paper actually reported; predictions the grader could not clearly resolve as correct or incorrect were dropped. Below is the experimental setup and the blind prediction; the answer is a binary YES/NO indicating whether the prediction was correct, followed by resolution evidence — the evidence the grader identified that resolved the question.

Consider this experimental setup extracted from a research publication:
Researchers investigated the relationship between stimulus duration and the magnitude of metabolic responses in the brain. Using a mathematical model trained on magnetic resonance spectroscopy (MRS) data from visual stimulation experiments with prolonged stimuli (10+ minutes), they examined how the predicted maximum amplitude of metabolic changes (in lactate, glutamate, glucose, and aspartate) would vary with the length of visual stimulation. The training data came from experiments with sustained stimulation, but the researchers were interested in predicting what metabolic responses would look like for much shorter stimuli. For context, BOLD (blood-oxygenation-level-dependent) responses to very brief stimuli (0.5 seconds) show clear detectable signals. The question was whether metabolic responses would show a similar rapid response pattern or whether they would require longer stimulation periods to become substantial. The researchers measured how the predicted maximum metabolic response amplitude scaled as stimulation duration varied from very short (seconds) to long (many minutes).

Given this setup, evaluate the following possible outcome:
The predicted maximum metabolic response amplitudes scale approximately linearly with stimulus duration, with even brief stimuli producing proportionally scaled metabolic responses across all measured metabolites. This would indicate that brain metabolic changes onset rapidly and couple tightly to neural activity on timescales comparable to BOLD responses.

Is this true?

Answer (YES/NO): NO